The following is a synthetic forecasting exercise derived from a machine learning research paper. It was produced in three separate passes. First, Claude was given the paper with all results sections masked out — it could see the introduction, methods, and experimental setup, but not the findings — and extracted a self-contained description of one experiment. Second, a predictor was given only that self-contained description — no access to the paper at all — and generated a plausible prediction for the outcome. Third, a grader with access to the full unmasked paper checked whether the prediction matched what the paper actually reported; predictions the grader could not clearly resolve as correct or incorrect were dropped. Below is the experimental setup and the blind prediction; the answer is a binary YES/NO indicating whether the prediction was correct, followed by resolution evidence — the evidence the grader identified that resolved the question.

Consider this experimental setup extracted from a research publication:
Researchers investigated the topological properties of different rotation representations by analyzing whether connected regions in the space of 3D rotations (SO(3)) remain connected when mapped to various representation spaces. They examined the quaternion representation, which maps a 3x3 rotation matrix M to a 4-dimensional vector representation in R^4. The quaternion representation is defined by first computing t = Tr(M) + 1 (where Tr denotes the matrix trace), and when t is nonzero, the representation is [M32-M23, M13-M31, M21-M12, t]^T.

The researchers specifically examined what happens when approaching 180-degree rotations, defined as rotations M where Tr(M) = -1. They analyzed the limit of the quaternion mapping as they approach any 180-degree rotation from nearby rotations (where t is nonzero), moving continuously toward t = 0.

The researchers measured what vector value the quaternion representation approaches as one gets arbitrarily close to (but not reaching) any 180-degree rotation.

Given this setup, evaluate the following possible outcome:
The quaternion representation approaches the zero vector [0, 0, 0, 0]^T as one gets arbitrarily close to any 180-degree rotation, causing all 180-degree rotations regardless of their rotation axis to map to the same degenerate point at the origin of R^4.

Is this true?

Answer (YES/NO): NO